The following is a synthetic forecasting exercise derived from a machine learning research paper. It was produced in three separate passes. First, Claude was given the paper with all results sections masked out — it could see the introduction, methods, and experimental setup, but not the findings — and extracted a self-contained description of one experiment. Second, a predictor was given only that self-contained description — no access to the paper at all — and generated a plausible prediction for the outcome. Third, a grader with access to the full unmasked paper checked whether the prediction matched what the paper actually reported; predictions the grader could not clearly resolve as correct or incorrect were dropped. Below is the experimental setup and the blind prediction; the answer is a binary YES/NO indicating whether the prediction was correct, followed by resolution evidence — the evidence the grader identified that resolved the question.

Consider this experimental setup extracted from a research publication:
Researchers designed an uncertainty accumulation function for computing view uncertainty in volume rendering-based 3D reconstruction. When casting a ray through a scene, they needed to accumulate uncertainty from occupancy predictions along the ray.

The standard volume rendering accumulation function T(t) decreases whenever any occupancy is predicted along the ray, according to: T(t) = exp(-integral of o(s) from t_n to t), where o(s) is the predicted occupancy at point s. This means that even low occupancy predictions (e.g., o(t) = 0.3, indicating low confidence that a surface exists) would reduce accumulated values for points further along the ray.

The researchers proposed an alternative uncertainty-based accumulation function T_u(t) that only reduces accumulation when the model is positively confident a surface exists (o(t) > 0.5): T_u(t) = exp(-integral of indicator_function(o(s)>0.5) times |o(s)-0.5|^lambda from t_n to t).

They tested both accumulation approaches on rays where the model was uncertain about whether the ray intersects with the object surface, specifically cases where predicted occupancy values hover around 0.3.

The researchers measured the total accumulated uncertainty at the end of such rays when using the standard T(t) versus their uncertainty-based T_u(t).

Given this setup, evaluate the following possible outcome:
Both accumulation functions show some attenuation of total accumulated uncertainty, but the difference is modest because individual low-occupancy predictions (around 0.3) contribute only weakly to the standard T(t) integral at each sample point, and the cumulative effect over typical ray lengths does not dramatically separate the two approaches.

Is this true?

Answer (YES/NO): NO